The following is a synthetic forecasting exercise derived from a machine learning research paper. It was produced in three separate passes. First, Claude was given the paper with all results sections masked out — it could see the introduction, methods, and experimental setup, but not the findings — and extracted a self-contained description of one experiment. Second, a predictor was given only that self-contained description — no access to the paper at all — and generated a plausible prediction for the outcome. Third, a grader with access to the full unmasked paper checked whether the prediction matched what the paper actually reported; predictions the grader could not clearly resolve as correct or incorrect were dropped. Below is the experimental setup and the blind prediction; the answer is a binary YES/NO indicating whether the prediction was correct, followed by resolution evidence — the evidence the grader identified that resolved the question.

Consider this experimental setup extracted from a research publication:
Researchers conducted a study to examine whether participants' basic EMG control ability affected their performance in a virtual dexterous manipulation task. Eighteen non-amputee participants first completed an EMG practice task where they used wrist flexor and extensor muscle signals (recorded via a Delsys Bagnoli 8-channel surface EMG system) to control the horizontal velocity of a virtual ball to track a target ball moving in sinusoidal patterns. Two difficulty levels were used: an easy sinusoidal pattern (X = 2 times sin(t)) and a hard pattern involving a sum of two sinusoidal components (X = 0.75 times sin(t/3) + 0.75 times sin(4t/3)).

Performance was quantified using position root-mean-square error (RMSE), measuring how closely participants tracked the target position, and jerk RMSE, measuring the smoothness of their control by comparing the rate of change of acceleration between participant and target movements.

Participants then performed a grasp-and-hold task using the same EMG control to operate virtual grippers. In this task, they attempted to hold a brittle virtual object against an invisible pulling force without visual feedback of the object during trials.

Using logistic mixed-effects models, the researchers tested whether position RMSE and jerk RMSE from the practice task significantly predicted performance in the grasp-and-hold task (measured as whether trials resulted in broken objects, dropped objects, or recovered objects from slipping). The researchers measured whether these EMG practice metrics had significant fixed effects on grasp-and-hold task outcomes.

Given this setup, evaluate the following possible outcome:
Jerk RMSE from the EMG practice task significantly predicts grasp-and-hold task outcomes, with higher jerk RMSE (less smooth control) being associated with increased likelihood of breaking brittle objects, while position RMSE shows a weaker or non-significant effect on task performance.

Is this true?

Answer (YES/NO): NO